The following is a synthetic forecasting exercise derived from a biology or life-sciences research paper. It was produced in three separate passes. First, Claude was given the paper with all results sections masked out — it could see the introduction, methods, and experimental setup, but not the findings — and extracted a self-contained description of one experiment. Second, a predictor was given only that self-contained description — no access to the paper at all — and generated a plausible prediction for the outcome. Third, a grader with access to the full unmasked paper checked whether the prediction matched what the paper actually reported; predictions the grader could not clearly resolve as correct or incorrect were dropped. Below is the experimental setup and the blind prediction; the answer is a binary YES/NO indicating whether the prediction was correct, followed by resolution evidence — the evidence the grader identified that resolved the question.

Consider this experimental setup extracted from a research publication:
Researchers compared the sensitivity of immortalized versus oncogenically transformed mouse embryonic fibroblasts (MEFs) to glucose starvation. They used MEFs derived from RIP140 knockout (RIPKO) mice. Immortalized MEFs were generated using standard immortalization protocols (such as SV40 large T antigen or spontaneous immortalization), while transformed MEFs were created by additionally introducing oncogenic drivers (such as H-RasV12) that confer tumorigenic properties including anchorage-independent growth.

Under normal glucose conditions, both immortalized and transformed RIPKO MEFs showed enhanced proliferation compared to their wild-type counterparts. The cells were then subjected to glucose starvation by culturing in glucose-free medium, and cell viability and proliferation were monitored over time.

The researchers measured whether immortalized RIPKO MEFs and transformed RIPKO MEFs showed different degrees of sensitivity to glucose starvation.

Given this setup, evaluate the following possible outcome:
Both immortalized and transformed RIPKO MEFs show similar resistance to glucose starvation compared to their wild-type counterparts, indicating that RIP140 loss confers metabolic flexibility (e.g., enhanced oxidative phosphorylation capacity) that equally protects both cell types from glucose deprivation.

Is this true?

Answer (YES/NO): NO